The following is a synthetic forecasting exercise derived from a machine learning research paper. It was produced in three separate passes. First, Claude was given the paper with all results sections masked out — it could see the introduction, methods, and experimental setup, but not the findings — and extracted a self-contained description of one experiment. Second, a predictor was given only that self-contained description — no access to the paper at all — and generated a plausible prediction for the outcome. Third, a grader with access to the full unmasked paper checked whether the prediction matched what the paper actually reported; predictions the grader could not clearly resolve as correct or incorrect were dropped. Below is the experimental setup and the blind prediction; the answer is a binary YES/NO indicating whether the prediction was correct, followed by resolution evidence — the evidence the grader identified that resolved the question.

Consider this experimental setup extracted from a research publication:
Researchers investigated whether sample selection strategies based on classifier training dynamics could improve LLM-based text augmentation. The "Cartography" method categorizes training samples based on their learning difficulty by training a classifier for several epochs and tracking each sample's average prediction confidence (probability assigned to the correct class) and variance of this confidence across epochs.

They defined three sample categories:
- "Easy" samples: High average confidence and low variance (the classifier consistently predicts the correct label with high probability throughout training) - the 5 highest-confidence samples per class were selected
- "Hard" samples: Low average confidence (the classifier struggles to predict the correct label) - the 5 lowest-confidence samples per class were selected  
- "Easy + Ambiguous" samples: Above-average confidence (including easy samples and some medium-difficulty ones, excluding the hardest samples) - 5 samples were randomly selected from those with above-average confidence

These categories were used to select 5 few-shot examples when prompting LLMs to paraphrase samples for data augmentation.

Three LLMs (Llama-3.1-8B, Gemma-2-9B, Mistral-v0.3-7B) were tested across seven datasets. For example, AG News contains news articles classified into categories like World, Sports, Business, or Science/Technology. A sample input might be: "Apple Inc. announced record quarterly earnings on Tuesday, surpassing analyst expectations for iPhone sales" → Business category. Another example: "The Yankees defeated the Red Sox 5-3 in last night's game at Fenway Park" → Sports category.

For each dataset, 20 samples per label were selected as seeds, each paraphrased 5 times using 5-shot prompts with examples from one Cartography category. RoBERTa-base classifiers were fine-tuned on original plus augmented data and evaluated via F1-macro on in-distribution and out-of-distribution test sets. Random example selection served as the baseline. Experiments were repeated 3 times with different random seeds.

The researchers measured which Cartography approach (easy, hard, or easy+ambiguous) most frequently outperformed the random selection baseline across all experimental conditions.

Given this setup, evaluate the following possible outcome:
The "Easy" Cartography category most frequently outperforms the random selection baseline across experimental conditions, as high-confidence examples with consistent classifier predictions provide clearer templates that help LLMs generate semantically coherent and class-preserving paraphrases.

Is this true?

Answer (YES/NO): NO